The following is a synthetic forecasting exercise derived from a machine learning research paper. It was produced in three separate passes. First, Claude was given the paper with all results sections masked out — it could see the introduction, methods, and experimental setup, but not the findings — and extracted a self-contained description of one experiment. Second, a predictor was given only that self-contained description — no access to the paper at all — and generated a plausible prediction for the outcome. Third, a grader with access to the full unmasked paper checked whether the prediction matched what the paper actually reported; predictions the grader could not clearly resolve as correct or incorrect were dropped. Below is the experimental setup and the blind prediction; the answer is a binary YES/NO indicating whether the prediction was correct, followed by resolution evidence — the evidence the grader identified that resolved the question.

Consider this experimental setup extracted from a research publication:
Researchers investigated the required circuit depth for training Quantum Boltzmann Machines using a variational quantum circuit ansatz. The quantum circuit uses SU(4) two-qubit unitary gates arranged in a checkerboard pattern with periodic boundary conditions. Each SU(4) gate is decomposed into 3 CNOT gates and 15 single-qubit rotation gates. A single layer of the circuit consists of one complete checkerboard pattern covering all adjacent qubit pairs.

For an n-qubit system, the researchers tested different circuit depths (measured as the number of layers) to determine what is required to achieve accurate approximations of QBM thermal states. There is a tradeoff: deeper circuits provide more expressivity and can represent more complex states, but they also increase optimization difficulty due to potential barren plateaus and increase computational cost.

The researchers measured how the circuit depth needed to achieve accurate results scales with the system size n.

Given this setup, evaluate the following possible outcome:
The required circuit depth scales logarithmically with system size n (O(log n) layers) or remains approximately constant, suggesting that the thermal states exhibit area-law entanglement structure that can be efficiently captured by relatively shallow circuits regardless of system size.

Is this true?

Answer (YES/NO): NO